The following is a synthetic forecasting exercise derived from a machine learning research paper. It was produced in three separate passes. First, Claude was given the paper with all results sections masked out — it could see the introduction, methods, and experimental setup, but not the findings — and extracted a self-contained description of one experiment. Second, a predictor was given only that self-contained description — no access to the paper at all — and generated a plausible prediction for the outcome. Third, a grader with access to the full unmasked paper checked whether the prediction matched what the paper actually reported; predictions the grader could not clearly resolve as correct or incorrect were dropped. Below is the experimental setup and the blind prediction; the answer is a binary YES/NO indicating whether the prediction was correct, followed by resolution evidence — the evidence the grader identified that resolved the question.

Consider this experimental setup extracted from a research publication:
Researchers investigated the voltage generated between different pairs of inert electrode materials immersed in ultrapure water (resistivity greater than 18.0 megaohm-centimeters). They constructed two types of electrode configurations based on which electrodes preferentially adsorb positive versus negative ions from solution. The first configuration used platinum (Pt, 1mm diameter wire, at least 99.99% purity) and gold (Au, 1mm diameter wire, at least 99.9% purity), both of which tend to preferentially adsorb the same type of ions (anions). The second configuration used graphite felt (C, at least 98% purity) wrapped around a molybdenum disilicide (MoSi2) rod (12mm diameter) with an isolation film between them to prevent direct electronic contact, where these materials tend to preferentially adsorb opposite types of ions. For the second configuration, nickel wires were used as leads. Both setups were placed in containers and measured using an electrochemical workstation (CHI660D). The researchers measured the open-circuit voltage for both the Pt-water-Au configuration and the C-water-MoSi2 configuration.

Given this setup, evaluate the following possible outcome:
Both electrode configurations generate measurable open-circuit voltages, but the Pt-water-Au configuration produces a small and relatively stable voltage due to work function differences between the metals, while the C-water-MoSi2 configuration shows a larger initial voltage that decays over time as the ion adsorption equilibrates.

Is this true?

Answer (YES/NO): NO